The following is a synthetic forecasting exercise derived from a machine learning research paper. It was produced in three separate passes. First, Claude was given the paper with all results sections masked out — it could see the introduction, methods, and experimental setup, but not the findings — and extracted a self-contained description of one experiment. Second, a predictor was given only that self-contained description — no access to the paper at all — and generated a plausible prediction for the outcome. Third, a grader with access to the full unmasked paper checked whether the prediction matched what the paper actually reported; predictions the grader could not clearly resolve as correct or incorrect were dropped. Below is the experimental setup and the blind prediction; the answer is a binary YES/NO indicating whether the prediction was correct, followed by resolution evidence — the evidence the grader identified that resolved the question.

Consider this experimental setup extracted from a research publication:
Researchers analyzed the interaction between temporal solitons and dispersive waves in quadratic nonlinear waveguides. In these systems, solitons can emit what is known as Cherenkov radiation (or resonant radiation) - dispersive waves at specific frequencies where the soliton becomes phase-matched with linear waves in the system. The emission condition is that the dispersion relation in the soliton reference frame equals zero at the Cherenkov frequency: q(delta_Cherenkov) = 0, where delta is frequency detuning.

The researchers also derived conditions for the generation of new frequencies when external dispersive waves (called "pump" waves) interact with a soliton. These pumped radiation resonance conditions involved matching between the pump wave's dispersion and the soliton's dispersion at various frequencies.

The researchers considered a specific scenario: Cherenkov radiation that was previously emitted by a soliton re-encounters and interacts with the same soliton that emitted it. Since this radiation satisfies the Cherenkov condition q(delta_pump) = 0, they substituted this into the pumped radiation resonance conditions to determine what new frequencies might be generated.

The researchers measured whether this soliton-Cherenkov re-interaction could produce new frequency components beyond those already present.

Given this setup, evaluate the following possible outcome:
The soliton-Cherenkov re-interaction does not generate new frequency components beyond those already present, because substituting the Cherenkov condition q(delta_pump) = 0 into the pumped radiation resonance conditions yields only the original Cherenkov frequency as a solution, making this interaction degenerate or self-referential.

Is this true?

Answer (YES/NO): YES